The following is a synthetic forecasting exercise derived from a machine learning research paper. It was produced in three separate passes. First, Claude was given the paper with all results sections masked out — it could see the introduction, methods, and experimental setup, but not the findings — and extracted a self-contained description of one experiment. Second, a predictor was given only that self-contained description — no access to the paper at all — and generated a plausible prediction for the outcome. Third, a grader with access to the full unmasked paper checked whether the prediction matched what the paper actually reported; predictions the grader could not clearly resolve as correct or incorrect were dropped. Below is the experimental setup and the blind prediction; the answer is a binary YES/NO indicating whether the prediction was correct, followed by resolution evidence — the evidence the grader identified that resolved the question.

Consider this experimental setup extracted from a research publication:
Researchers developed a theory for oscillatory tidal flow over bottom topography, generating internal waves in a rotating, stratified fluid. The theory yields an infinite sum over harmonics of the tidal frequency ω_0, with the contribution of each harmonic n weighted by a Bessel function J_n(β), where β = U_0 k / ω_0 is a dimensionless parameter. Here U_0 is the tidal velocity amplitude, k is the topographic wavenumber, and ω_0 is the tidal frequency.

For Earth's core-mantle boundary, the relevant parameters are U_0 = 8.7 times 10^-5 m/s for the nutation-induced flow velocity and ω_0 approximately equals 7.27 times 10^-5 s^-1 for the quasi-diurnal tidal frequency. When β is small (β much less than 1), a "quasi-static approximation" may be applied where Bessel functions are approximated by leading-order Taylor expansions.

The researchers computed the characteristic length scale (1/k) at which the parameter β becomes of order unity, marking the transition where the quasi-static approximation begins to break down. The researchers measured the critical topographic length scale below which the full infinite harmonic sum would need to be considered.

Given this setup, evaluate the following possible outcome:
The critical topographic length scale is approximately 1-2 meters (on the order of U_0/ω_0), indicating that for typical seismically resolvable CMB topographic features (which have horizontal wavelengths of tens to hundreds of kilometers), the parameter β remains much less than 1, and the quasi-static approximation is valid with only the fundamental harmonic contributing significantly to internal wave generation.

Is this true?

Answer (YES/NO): YES